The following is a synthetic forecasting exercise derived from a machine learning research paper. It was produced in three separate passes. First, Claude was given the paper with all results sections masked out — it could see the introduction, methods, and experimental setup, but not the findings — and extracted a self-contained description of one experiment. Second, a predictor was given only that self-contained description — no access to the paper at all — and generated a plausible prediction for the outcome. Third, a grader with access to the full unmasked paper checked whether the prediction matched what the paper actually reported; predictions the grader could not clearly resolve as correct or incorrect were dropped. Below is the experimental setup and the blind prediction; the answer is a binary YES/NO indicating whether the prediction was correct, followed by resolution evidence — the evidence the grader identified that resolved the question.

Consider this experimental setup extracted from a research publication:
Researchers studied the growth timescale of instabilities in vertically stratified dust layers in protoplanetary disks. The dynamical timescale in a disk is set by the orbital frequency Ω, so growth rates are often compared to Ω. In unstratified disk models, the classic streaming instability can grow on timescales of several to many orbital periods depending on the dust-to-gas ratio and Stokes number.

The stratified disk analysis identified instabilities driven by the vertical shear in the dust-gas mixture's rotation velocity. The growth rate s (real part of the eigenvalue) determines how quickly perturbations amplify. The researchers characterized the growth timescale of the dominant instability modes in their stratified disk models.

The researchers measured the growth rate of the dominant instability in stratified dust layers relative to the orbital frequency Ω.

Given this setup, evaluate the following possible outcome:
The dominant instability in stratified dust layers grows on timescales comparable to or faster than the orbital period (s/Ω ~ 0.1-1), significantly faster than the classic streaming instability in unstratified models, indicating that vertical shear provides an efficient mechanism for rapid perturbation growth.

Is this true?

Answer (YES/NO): YES